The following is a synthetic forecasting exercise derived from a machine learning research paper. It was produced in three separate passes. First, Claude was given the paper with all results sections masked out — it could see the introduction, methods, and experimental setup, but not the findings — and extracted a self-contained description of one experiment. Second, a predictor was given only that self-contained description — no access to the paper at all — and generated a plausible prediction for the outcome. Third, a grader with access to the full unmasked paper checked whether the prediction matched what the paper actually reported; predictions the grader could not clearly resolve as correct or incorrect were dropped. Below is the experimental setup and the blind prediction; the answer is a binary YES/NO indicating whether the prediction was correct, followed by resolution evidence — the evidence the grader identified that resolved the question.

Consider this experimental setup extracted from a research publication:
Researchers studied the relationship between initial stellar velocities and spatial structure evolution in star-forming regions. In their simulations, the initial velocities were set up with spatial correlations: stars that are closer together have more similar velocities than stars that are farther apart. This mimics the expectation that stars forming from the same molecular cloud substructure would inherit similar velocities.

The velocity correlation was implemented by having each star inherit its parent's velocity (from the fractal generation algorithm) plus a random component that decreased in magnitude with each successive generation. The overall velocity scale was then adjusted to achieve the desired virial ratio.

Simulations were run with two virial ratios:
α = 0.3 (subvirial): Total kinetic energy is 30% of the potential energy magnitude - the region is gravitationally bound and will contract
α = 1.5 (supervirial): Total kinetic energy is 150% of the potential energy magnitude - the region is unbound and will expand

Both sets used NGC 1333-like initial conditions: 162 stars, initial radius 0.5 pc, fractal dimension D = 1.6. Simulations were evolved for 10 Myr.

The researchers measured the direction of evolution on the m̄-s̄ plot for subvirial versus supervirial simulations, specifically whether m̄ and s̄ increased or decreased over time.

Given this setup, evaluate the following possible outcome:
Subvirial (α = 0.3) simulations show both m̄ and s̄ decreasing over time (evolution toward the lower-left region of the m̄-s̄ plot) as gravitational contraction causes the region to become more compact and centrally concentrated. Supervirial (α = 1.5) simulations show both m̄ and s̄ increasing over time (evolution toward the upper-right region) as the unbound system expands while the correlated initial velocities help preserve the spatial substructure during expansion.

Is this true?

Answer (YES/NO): NO